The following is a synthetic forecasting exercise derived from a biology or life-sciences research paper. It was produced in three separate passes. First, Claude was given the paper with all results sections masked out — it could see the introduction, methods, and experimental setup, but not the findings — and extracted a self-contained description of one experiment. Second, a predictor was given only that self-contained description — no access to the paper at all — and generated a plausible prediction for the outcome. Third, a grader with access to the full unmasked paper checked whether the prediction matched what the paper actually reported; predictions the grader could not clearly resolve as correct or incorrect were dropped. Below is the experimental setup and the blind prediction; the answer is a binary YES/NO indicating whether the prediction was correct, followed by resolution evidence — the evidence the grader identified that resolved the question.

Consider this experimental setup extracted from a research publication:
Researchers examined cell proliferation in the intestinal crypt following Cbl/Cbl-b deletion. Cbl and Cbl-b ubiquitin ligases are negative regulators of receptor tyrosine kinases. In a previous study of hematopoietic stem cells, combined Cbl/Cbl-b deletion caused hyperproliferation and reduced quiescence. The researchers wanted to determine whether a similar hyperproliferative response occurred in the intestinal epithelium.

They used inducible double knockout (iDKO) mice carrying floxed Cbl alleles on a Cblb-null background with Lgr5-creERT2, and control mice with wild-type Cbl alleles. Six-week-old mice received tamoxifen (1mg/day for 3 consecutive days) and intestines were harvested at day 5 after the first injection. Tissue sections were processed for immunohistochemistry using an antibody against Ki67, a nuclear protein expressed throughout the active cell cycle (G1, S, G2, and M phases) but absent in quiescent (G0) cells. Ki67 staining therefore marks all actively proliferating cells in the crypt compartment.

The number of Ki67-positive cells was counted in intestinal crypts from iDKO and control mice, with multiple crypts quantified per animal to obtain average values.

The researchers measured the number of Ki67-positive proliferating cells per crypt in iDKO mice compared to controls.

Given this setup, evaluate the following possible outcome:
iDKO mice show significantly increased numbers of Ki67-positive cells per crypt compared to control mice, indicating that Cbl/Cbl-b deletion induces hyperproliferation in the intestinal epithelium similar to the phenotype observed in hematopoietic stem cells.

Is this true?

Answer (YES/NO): YES